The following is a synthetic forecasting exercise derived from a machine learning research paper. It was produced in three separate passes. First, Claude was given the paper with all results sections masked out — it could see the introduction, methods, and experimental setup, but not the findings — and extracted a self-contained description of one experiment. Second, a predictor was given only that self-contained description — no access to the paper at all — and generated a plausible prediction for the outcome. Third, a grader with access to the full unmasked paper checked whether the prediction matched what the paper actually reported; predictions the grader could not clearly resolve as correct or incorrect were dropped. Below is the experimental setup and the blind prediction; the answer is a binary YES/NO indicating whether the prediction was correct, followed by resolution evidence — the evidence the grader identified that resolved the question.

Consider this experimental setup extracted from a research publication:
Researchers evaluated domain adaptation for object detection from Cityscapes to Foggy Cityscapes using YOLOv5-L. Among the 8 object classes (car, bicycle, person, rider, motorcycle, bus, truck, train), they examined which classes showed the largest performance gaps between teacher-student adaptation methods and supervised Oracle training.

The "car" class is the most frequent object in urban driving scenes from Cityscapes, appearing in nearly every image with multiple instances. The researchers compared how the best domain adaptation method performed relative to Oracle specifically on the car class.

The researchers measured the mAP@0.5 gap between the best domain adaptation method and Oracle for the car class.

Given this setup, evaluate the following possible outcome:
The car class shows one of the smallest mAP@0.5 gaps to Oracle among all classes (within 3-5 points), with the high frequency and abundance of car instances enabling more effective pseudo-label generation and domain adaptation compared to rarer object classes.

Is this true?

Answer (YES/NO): NO